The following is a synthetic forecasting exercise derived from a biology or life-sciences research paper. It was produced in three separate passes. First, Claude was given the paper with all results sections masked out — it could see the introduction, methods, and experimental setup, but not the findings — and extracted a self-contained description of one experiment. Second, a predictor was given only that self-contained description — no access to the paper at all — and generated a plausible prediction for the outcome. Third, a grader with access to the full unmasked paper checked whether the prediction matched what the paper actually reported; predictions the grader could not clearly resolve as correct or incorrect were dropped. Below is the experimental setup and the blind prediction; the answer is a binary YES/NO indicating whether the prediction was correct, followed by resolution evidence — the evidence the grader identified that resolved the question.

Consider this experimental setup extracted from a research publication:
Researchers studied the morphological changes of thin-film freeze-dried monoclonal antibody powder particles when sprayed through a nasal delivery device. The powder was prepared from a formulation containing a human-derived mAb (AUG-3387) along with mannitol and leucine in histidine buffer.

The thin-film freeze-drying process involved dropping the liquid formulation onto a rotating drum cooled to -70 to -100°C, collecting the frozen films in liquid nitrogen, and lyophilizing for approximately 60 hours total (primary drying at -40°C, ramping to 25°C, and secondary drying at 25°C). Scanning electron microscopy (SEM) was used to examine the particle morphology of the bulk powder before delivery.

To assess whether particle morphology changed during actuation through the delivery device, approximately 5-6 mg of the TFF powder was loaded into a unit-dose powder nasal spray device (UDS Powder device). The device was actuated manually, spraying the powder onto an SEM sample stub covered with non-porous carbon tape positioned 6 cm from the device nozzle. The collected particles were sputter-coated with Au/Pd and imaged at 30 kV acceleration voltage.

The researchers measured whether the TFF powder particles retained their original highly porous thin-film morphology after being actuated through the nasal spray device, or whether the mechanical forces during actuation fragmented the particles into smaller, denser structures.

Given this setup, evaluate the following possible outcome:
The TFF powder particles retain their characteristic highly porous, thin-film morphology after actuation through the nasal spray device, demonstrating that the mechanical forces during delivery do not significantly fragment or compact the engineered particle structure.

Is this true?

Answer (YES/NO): NO